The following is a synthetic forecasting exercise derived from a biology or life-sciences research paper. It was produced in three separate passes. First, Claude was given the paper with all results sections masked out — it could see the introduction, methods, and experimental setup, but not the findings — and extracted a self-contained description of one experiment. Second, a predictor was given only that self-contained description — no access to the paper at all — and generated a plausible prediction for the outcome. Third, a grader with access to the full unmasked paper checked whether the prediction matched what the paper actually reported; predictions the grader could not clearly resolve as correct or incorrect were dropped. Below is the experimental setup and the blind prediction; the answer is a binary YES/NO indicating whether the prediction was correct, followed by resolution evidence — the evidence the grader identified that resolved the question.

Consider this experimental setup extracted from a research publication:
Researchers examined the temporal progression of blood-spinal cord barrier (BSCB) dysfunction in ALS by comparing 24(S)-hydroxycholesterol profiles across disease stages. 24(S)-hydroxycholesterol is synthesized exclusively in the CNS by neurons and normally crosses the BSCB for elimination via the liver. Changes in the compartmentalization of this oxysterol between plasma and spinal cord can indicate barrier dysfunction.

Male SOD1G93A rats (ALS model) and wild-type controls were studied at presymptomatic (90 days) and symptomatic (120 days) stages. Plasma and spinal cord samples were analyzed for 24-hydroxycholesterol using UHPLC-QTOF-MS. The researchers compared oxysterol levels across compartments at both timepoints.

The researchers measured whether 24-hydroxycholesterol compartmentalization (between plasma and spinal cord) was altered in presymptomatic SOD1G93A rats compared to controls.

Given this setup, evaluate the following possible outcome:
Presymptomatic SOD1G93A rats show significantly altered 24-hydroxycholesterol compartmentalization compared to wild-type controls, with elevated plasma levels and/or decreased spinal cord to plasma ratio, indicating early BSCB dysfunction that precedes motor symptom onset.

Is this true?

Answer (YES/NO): NO